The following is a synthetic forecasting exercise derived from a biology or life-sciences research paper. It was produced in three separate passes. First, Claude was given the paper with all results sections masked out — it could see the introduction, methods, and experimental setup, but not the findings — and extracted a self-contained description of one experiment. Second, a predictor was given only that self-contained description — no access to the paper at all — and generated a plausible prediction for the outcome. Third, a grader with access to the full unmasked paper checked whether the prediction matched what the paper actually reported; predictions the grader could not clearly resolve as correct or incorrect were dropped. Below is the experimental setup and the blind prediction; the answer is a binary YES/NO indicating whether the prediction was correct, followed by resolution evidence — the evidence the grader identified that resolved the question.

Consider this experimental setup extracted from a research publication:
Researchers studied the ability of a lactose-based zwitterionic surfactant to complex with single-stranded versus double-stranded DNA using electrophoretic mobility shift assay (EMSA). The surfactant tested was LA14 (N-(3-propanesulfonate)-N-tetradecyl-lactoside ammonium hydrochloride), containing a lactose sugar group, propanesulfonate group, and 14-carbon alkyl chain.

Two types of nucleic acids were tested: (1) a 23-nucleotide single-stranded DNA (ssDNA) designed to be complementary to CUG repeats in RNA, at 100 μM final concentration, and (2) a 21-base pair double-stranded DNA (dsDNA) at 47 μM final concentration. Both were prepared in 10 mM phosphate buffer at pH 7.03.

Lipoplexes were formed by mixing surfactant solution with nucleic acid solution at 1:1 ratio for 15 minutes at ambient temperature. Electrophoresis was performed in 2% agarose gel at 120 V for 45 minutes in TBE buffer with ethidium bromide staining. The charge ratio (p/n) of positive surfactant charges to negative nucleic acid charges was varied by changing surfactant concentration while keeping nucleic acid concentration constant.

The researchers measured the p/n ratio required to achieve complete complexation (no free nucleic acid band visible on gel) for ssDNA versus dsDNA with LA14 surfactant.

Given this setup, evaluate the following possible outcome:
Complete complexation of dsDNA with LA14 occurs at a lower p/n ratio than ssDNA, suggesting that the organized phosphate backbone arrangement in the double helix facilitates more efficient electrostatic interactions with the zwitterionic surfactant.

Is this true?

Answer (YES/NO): NO